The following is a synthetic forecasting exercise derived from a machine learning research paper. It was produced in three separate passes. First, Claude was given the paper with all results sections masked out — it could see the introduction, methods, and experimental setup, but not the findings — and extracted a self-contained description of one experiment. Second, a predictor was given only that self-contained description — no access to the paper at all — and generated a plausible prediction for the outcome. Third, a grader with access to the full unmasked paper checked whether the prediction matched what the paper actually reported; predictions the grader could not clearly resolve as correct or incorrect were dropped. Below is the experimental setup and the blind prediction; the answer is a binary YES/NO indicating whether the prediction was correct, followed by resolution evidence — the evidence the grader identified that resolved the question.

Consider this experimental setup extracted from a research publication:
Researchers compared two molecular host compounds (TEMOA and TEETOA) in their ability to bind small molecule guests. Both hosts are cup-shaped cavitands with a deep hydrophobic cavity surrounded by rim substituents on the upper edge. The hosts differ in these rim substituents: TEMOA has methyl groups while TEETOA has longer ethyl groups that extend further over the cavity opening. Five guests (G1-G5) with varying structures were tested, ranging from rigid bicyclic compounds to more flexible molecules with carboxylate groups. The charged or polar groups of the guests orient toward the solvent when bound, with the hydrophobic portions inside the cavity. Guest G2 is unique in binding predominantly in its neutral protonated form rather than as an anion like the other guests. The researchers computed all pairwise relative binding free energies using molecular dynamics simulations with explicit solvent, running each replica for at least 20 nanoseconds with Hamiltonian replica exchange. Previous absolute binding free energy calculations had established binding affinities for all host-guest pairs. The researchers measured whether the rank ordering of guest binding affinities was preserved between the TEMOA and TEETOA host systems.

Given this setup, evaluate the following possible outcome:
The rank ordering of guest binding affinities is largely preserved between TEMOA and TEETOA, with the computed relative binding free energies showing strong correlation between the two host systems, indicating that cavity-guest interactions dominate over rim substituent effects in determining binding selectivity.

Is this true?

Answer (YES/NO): NO